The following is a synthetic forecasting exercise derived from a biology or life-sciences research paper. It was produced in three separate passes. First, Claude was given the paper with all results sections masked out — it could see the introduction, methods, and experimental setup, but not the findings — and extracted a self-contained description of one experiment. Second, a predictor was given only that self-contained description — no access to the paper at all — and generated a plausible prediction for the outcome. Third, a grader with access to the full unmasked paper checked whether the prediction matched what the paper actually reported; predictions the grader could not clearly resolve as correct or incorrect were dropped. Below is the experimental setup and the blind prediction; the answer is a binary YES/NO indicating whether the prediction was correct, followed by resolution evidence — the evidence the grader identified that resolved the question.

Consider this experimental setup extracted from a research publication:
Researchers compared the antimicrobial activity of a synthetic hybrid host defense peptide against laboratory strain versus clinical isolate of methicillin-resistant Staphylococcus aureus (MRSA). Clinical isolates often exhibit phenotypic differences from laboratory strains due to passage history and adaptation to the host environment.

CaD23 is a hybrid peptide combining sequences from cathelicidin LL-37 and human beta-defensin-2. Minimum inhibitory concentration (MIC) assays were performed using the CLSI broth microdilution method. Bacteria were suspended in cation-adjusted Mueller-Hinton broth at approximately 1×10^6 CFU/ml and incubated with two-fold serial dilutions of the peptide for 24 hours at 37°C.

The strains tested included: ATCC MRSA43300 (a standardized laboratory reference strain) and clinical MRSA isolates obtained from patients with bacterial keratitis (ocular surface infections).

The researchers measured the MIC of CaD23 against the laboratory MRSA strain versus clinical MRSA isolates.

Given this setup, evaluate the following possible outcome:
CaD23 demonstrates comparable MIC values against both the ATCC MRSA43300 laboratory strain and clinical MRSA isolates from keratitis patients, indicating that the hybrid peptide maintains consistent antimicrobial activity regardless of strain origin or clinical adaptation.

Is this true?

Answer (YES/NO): YES